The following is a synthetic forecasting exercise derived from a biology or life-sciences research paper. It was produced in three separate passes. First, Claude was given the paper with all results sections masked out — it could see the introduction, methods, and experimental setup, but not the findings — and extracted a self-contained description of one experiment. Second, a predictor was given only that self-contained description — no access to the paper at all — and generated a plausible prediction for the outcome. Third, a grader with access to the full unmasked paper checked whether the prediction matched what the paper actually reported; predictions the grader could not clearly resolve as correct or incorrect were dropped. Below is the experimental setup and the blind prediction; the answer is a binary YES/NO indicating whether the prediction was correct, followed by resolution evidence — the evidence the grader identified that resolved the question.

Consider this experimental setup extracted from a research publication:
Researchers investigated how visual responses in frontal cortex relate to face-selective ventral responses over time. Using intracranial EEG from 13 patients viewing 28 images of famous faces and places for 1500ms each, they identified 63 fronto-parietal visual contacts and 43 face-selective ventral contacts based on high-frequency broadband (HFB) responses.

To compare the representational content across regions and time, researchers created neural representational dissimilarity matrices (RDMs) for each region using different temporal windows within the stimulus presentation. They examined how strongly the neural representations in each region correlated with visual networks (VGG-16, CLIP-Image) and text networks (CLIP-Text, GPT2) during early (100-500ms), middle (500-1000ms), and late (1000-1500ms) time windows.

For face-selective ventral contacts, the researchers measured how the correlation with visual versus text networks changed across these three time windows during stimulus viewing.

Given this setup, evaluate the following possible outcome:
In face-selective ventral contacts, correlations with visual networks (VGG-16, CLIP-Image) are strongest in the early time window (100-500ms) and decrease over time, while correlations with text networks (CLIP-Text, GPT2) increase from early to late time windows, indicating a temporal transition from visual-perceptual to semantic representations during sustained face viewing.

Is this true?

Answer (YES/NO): NO